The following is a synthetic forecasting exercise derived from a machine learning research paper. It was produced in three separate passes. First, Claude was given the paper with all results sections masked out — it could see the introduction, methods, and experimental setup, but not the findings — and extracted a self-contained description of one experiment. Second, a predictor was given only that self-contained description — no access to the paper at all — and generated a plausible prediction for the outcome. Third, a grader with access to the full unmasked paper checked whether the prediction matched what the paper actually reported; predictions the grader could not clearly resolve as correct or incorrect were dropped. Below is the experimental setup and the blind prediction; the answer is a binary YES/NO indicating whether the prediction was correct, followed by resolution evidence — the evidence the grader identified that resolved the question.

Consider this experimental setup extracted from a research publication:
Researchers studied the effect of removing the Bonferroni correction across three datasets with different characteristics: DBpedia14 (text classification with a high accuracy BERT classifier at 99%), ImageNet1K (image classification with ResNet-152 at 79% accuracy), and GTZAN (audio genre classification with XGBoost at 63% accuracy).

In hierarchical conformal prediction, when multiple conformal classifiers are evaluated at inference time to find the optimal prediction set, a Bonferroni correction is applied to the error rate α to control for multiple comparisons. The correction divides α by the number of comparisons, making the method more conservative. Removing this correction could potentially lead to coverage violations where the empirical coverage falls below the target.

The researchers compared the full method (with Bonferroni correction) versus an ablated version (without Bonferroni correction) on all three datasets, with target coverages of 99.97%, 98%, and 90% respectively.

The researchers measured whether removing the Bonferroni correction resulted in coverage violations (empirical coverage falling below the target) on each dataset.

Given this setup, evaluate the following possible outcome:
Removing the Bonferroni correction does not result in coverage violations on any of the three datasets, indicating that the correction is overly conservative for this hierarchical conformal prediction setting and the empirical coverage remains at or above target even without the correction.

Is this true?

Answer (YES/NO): NO